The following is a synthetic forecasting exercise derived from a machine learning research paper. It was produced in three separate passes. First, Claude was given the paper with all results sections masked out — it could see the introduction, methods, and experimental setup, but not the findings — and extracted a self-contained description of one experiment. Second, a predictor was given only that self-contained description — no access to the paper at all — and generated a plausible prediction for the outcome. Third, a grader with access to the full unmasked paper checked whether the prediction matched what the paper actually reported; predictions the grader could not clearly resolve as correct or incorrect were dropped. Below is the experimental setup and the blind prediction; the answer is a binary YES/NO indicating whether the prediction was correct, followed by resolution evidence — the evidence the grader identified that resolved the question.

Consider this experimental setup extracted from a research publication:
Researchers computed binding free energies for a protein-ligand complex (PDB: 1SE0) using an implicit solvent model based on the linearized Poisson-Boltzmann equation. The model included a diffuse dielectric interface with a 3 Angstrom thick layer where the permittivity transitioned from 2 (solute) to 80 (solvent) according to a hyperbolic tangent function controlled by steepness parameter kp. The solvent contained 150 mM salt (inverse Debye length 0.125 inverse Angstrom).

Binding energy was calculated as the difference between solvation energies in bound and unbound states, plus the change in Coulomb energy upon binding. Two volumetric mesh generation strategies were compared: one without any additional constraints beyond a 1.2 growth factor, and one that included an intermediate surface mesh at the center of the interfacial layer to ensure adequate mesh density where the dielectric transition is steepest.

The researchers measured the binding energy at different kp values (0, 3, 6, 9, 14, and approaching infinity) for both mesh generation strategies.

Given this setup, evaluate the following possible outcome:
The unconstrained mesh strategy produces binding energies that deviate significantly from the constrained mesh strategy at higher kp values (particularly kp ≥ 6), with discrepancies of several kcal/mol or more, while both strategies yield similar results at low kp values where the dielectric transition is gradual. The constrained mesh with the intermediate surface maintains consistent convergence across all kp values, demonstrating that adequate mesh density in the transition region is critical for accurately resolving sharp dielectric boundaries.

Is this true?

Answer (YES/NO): NO